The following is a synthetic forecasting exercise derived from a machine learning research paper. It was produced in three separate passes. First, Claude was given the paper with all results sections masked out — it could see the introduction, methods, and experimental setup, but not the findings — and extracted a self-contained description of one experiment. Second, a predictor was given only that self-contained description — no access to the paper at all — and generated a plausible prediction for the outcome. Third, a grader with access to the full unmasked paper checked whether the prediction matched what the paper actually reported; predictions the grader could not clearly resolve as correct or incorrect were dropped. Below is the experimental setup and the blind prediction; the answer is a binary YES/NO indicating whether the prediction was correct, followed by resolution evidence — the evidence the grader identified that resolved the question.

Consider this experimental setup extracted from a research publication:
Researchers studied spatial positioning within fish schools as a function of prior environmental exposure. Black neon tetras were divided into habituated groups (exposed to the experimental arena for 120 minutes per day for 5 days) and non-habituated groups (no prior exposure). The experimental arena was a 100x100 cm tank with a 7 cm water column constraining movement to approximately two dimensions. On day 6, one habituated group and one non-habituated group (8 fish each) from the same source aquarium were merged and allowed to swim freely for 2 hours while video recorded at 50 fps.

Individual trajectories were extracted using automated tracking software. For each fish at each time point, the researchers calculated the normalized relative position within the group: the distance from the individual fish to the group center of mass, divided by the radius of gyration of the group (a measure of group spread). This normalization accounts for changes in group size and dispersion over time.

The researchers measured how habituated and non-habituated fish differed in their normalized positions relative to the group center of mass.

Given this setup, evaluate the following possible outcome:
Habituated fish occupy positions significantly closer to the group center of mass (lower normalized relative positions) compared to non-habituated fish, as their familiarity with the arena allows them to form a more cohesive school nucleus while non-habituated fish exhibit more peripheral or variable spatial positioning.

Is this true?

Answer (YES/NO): NO